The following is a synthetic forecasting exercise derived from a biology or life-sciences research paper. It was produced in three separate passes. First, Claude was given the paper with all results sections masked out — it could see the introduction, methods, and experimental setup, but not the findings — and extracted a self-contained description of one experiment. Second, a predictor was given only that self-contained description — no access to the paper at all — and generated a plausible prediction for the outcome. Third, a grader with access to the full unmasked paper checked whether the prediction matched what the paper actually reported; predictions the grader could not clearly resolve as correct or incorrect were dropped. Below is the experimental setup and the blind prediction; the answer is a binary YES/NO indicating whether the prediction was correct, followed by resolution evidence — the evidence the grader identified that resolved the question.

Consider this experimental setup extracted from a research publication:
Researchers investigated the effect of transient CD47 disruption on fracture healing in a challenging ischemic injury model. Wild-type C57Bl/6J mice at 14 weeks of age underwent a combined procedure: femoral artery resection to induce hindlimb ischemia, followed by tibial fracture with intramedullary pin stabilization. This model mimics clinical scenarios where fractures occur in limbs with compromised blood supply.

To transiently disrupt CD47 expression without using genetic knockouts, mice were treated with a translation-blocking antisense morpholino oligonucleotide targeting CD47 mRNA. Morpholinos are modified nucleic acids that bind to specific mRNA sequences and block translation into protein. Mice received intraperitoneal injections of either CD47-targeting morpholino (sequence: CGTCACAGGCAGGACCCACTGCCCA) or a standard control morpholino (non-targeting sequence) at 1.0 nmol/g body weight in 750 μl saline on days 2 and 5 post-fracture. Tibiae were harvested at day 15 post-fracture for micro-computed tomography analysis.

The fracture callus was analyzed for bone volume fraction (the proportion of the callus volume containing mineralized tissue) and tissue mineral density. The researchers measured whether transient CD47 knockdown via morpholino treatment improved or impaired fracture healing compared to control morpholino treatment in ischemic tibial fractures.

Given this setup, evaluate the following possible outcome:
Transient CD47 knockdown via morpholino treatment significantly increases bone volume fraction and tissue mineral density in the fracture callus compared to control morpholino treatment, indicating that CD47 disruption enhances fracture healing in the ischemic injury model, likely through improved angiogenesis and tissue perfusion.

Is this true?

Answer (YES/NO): NO